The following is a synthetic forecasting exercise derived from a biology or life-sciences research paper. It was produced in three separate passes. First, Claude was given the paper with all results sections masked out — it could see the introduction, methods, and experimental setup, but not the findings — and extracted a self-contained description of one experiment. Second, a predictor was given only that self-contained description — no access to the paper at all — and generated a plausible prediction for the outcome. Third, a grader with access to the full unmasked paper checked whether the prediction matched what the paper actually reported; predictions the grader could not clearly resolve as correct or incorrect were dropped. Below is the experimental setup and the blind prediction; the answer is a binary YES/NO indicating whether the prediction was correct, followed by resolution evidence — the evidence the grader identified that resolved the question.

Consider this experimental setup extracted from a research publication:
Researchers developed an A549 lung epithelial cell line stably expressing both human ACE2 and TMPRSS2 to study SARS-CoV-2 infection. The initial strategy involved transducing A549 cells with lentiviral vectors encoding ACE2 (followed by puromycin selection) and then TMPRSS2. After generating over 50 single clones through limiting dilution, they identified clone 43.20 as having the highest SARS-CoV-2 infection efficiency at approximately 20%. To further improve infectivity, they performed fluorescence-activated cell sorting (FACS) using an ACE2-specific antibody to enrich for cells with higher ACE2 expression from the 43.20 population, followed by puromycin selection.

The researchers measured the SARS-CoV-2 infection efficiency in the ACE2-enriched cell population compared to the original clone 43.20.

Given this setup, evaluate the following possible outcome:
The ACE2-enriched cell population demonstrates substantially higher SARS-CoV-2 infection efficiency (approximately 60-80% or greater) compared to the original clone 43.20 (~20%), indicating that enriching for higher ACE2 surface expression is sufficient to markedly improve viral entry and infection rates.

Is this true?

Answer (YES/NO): NO